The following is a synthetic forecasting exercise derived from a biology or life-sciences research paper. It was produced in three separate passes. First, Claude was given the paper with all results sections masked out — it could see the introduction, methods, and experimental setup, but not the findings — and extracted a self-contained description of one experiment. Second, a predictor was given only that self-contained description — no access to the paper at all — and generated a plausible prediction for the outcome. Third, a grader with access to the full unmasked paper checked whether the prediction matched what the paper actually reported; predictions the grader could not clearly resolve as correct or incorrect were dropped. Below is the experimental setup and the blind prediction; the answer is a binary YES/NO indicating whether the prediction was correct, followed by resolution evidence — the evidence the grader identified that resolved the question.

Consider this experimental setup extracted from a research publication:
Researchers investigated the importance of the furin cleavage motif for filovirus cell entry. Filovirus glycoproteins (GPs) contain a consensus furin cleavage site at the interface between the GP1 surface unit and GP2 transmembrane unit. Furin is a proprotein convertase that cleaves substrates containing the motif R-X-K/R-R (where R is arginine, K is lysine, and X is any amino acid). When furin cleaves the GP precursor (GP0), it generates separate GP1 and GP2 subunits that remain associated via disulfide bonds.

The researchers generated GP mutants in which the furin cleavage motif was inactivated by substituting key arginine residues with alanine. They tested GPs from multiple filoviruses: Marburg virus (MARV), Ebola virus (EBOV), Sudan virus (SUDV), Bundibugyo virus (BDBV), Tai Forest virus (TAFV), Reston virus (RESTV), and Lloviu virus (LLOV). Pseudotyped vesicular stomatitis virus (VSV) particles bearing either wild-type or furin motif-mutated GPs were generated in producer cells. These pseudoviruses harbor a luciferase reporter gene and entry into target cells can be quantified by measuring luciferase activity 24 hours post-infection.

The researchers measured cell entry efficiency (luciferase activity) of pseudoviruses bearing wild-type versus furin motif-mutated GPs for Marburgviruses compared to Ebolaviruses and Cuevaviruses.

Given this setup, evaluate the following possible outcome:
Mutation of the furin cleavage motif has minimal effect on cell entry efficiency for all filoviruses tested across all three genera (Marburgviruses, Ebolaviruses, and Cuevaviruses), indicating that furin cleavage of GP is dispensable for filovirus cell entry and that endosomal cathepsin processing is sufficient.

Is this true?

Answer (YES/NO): NO